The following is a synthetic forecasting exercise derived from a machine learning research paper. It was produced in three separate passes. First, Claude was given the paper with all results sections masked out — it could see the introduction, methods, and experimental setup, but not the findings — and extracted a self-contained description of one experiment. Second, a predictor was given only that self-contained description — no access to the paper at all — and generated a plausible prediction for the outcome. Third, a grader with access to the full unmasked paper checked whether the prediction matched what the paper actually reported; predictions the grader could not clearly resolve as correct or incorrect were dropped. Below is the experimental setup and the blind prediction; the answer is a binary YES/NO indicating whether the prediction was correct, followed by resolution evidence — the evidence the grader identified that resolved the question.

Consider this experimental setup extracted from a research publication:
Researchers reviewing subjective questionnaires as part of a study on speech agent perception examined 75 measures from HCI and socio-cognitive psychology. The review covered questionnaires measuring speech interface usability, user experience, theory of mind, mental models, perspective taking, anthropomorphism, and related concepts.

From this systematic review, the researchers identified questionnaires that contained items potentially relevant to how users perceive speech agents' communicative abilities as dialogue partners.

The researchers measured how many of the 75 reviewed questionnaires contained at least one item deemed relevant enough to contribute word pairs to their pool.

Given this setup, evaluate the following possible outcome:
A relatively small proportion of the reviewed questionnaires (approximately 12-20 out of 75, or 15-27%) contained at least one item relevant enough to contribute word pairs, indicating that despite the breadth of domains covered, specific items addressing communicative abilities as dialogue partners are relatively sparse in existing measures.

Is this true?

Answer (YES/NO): NO